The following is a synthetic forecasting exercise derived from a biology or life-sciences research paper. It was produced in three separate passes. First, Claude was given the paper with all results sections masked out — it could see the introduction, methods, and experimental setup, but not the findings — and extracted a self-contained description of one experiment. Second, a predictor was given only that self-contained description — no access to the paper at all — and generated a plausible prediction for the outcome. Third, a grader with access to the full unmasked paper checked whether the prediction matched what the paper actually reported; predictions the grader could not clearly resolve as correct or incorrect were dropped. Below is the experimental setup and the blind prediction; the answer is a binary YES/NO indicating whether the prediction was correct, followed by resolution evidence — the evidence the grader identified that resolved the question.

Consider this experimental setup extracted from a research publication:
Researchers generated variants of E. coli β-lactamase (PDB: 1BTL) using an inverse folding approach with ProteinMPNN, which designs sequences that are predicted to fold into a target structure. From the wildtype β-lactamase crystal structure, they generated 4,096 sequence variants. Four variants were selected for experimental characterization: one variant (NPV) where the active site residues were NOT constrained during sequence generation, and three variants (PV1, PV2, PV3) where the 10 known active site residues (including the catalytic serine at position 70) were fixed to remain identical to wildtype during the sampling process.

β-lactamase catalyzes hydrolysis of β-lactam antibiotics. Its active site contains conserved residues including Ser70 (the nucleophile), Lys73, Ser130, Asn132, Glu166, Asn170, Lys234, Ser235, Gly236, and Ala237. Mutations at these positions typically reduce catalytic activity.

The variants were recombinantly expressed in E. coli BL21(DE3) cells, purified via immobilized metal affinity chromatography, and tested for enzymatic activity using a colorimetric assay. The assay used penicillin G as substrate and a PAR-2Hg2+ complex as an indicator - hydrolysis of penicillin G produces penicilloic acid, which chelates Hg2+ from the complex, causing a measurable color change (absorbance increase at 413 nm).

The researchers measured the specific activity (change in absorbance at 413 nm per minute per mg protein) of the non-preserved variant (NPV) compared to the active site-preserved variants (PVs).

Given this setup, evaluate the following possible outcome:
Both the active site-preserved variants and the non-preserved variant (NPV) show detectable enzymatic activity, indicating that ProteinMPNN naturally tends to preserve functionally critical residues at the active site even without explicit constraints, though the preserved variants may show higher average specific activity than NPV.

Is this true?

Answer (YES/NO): NO